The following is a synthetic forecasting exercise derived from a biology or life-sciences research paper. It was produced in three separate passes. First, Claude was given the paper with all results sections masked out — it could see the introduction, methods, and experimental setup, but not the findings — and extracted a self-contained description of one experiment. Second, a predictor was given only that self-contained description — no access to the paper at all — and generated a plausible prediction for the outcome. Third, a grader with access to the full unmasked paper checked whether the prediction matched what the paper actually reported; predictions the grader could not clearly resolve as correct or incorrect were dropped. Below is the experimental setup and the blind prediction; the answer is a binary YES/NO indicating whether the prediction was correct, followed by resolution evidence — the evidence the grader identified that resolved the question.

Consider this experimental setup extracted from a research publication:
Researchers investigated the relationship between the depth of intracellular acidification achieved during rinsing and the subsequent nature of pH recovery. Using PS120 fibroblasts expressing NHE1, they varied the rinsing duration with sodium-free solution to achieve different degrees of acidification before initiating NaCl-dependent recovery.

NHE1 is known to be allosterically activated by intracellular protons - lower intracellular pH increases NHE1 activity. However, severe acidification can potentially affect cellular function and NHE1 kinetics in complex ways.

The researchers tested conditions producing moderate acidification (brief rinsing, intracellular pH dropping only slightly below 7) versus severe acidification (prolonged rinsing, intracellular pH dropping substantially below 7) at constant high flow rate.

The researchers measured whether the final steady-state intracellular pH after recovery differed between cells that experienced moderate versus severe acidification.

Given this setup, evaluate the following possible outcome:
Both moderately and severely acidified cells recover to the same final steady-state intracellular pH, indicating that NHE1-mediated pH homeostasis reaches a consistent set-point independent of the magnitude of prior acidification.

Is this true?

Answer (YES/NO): NO